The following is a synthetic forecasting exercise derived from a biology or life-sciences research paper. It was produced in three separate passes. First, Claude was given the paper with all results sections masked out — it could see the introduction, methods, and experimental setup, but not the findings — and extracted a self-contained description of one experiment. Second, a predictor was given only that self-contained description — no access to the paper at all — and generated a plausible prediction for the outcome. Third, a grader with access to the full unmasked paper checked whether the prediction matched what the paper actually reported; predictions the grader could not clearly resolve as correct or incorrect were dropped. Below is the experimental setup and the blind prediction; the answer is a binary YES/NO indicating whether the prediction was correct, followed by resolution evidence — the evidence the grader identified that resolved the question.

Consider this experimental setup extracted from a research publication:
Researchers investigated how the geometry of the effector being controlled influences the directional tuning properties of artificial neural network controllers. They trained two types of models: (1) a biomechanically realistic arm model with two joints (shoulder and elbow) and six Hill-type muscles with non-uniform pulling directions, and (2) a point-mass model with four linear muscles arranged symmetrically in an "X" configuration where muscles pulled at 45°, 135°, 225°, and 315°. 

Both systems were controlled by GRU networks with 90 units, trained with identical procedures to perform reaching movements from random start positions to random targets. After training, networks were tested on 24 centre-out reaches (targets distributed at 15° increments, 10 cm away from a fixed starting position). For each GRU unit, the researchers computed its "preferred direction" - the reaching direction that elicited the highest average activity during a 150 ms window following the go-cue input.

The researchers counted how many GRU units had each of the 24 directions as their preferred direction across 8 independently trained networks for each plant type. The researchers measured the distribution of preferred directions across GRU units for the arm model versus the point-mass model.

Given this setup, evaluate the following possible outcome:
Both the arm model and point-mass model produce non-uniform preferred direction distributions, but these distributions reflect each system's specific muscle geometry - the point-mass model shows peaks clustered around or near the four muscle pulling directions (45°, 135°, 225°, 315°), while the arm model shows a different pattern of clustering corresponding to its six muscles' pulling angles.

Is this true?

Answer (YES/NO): NO